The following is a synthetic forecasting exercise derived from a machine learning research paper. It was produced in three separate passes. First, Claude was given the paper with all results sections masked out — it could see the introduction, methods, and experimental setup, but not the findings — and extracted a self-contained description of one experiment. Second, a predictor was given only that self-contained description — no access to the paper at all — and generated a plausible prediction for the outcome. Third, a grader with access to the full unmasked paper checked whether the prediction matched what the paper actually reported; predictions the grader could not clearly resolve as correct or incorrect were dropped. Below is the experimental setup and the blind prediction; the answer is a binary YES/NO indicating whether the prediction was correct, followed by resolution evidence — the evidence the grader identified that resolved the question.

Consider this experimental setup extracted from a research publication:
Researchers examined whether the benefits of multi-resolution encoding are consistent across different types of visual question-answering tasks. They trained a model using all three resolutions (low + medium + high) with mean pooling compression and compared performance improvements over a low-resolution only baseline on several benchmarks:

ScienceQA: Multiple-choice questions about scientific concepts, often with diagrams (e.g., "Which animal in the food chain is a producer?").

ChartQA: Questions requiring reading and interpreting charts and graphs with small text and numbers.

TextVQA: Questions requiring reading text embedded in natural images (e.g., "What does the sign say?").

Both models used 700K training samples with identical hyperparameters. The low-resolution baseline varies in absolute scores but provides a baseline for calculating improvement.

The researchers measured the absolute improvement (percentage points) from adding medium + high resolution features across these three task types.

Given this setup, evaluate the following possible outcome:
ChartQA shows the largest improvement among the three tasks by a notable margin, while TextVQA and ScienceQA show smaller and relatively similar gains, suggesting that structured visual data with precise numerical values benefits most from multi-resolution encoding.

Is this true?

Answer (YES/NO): NO